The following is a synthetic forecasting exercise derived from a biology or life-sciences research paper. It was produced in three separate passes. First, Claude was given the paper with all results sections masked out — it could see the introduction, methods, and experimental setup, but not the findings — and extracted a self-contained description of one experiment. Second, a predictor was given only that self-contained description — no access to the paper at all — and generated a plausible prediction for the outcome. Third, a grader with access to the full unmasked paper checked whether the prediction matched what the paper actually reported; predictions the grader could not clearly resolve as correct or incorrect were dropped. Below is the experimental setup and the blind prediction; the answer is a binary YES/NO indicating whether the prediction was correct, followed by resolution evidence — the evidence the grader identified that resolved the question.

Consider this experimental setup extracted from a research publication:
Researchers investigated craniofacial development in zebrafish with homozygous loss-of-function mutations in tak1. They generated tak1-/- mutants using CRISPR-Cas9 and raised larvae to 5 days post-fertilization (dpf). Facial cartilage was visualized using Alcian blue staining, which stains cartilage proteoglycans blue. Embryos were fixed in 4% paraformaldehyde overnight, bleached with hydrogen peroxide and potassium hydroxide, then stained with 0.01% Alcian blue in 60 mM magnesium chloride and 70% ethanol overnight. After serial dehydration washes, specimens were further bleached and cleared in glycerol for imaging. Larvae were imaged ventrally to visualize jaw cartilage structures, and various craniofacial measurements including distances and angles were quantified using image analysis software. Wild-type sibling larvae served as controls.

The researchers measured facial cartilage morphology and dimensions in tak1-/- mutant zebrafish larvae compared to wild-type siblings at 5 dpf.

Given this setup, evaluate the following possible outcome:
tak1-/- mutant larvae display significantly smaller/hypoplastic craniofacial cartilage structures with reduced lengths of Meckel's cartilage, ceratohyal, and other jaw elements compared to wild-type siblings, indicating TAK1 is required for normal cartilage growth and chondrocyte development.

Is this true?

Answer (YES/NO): NO